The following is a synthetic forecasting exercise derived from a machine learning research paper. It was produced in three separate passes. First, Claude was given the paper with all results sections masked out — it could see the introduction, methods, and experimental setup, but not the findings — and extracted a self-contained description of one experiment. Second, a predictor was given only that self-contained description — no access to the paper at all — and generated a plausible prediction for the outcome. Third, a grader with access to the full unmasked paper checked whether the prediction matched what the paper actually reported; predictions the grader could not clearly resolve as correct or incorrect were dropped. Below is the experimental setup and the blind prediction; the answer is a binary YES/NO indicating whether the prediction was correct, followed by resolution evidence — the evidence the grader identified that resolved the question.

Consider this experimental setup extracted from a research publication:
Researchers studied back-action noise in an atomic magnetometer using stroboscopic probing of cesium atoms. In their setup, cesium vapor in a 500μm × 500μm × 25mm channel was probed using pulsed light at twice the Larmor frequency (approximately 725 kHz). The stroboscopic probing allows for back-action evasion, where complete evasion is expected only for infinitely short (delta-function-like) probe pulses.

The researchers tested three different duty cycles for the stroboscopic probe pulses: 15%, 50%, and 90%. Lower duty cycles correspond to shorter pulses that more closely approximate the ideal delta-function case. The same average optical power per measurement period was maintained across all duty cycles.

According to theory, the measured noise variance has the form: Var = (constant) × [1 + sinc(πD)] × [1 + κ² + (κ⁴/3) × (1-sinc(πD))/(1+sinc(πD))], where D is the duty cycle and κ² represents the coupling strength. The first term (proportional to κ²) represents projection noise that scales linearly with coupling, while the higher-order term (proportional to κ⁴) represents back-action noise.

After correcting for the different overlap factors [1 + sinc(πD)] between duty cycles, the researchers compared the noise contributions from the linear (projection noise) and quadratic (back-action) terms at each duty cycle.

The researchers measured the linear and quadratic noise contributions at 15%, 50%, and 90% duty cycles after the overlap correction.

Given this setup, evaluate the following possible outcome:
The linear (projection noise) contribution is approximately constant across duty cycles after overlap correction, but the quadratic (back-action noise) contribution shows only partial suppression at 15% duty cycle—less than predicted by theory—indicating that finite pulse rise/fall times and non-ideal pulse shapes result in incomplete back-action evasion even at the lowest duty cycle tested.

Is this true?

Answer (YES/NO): NO